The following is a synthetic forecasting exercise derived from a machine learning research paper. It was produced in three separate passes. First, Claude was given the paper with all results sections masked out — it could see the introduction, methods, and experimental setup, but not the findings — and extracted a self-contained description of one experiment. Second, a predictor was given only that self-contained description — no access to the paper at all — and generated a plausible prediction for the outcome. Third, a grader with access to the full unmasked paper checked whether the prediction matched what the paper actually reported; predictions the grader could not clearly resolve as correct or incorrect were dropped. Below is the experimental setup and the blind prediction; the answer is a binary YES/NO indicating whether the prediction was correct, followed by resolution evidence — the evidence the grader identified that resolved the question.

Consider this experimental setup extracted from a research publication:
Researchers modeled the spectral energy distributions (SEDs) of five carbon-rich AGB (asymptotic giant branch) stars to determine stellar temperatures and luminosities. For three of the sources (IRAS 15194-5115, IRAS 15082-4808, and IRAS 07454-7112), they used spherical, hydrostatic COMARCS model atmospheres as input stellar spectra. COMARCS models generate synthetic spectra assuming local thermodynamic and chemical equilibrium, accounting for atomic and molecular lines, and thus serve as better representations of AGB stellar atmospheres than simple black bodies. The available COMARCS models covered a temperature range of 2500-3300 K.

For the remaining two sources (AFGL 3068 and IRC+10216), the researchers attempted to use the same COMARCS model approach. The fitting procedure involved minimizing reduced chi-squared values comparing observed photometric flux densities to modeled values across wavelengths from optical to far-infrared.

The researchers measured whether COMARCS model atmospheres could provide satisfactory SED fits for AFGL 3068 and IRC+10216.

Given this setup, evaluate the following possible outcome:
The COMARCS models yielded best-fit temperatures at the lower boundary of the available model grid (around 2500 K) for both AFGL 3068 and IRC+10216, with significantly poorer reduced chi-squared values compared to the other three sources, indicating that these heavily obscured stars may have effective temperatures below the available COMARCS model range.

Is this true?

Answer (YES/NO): NO